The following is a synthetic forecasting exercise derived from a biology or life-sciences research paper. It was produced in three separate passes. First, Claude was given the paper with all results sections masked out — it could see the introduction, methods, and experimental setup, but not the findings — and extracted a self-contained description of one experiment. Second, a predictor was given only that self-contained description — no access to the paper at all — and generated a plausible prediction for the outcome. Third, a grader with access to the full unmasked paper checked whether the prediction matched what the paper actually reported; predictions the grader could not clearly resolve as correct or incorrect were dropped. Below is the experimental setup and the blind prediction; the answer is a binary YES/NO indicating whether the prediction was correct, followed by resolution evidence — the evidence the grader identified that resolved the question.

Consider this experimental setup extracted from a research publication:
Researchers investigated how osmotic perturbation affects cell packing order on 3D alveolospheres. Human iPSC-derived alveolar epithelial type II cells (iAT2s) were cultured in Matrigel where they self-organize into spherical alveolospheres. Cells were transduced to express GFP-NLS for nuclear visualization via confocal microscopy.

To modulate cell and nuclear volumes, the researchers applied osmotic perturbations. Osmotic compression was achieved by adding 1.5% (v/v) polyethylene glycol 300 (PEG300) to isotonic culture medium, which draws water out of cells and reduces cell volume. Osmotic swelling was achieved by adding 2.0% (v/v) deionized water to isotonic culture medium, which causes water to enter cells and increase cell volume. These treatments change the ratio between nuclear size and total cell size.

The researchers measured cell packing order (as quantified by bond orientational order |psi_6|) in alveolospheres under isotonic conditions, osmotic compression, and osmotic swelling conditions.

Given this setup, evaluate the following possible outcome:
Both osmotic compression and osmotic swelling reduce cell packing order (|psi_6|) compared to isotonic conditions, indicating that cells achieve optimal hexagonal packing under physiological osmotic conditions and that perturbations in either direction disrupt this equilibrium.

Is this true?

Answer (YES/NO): NO